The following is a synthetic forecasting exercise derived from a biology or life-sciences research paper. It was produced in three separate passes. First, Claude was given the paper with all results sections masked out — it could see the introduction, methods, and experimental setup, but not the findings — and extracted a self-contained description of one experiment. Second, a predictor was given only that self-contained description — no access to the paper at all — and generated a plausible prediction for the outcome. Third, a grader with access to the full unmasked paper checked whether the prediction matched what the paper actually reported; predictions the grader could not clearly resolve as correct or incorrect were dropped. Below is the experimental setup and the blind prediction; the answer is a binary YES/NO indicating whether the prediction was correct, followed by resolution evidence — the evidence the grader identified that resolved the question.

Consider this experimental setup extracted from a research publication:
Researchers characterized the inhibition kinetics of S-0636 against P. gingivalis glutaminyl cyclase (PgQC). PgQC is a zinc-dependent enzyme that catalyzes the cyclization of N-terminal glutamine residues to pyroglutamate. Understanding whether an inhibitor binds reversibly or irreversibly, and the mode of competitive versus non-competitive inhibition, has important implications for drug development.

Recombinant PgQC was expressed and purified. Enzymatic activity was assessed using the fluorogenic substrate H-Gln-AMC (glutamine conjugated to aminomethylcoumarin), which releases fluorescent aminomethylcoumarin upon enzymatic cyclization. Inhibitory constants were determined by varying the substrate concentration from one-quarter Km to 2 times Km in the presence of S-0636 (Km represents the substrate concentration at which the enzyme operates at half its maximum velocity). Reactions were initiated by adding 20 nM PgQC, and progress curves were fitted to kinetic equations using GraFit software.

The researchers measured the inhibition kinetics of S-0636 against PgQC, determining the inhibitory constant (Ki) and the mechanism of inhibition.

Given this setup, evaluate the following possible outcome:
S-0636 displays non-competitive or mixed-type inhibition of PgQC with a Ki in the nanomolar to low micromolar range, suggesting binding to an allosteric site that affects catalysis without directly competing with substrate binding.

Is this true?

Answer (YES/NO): NO